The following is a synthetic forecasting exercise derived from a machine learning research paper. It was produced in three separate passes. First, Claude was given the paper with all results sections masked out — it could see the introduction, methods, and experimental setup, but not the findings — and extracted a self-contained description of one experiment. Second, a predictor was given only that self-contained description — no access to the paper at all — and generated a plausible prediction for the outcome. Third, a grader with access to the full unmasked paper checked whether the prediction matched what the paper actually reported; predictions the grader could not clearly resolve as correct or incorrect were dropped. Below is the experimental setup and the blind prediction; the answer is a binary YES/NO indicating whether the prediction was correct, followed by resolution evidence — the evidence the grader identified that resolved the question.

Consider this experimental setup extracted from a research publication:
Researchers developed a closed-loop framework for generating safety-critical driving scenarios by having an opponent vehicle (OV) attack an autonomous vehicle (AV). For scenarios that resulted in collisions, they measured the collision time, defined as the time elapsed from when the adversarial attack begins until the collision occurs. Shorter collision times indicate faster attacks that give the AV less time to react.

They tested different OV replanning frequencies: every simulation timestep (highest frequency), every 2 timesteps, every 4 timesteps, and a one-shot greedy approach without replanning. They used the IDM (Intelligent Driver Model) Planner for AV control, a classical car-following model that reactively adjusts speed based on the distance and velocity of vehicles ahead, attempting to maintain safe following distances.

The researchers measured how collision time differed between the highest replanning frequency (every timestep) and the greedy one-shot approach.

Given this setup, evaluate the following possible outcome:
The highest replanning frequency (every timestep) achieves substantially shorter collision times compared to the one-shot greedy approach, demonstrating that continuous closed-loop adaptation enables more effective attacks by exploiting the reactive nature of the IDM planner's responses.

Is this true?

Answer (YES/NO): NO